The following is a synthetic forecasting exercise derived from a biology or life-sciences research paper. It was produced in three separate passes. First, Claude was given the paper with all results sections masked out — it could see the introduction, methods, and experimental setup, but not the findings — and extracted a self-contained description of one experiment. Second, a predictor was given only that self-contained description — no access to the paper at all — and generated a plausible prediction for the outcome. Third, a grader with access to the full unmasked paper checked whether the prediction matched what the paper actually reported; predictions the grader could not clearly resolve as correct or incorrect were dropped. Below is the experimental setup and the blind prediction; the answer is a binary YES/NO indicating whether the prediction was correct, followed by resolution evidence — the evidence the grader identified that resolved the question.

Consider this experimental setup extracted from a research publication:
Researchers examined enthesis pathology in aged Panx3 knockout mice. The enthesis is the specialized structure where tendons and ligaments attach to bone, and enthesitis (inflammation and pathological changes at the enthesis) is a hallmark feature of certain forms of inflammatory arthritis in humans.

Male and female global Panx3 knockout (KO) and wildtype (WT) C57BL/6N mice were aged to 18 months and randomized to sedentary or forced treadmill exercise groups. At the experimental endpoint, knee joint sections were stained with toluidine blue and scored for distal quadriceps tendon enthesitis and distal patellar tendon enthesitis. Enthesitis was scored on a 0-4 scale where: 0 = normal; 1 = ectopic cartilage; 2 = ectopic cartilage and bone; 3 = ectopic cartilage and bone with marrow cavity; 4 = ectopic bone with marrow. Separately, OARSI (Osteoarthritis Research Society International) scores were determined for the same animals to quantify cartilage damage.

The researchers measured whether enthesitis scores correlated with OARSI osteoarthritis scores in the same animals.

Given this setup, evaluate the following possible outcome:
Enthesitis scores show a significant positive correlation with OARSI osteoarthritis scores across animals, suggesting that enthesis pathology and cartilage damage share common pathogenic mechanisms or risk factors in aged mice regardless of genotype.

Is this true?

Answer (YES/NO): YES